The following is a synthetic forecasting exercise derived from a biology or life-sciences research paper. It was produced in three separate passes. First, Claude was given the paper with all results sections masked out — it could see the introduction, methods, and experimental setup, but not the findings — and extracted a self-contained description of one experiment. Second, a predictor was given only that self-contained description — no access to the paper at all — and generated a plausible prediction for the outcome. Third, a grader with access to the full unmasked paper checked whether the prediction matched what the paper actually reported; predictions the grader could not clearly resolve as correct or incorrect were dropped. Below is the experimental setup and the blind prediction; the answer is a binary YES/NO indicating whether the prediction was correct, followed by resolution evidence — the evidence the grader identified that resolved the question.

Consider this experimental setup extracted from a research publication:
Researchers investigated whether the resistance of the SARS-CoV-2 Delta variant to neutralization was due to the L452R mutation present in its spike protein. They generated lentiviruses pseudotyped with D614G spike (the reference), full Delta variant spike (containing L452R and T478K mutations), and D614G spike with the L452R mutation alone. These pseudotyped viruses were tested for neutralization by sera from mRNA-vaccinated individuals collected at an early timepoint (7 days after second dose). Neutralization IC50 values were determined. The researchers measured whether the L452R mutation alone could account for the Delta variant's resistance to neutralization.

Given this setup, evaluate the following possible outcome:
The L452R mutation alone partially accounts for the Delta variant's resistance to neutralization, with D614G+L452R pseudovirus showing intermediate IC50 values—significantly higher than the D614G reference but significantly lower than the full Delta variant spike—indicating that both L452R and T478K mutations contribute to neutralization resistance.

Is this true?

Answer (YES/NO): NO